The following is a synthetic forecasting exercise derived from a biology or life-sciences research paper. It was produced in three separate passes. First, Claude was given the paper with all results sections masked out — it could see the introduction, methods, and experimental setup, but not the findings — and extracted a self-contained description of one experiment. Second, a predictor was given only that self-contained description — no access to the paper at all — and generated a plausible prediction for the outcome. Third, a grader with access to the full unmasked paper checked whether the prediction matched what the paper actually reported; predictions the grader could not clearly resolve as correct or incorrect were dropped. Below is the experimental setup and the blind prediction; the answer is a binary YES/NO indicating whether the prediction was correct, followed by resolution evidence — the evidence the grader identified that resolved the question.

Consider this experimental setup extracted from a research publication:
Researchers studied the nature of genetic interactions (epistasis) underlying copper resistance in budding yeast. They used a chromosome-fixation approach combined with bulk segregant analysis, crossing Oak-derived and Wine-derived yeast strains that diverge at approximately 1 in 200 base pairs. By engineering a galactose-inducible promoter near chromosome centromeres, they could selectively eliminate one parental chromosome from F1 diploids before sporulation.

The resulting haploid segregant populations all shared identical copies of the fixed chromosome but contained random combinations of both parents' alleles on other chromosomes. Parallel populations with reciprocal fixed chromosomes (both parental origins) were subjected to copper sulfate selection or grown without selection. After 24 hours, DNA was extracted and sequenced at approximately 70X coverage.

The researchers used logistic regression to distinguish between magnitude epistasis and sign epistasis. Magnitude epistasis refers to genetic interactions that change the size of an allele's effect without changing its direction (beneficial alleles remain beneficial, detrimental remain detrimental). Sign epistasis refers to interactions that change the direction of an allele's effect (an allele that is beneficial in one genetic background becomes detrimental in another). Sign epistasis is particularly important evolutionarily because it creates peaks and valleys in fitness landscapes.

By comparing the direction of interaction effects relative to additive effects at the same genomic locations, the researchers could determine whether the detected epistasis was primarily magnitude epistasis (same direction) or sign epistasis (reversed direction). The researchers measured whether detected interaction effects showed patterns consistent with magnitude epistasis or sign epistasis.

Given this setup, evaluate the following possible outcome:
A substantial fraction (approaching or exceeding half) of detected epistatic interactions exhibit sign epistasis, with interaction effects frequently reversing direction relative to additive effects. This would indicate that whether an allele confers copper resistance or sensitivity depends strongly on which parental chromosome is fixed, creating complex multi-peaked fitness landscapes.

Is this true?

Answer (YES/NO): NO